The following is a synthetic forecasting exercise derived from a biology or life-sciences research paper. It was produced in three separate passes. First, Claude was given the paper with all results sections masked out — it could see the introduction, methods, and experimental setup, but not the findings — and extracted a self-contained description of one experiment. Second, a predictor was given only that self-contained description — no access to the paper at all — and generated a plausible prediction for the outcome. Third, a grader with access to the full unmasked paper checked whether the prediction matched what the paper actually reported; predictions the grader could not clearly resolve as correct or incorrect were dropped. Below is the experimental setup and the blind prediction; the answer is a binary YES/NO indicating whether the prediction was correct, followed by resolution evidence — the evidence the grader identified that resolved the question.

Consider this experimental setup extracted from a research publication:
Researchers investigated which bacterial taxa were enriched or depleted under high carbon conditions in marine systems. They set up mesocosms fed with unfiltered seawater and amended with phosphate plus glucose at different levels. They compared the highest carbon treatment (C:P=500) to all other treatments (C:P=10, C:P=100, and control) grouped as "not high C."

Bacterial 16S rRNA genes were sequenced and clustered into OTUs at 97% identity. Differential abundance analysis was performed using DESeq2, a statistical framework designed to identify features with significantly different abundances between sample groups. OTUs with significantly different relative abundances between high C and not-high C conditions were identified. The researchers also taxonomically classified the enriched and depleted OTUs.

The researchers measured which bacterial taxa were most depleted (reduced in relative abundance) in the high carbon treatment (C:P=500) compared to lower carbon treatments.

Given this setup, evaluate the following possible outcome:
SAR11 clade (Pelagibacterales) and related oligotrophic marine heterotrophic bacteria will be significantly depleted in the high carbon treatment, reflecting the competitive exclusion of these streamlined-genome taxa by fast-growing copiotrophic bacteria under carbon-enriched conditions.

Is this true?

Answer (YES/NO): NO